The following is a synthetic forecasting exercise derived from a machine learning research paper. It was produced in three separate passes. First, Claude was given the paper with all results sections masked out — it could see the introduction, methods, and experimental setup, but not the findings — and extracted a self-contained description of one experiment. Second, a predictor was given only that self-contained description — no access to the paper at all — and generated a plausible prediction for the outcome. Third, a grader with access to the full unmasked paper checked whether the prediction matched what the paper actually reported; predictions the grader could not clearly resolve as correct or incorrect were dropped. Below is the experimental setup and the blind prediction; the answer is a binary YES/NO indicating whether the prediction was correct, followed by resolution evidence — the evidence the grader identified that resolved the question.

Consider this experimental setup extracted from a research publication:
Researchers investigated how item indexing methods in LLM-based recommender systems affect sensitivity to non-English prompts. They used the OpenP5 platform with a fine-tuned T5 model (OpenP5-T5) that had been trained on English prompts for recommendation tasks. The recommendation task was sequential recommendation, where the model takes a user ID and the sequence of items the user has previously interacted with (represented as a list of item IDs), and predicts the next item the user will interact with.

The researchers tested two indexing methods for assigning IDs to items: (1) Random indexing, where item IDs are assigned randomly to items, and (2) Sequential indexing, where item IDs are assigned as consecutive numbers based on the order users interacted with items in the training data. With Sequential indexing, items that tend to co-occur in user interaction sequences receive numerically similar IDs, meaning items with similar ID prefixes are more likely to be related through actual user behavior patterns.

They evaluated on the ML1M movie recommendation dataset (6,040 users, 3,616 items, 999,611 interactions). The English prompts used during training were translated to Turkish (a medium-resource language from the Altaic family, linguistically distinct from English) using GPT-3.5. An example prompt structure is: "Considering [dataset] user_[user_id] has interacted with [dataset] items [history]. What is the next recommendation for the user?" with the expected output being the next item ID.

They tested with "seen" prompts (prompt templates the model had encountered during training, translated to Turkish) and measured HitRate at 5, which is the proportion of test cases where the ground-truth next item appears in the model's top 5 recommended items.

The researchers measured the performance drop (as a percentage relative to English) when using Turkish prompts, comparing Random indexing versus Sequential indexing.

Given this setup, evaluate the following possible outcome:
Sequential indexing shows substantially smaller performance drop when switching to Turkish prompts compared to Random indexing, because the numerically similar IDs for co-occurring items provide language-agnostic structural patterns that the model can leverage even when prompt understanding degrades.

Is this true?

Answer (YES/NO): NO